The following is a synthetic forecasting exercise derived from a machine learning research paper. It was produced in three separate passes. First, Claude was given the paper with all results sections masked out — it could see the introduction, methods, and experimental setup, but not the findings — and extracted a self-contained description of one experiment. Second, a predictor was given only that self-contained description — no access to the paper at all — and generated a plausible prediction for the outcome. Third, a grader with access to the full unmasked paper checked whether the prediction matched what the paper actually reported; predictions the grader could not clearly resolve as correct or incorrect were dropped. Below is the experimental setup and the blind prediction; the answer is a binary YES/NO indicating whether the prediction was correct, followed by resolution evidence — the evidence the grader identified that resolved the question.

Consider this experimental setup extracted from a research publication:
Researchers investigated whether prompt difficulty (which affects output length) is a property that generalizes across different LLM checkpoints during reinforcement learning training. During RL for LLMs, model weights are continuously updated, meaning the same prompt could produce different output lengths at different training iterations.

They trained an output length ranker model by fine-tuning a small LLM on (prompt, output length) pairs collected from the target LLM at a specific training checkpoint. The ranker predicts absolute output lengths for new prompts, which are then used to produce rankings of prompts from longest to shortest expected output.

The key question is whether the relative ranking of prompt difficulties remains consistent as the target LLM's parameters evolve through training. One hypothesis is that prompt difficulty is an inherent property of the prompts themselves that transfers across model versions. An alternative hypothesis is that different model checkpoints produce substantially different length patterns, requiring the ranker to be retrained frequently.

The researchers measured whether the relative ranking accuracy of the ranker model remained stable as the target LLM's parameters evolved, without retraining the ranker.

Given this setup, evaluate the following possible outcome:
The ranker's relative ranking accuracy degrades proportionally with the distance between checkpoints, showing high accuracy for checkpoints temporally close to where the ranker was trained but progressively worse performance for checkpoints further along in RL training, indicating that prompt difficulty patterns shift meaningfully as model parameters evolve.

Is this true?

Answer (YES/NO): NO